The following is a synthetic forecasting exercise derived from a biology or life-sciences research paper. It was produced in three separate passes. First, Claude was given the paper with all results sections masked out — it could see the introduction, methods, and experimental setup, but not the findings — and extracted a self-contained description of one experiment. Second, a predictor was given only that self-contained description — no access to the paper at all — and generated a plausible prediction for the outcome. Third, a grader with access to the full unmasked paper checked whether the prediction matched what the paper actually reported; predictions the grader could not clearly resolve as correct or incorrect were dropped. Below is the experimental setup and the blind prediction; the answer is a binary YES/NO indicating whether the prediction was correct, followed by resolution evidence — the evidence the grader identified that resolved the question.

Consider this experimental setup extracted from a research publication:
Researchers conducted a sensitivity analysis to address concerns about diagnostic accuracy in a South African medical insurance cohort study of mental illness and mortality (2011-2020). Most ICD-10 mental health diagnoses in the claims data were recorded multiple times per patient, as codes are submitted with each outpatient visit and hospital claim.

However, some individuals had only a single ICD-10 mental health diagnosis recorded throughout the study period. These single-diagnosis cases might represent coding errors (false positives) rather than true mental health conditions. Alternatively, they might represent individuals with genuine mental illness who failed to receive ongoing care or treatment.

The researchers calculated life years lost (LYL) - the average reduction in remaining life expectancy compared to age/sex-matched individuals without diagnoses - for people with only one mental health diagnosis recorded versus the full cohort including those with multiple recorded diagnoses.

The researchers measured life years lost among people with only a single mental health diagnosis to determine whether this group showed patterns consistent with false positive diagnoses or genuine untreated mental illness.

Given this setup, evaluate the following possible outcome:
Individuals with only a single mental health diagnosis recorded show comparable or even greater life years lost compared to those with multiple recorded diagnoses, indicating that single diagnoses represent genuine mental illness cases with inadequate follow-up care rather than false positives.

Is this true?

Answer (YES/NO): YES